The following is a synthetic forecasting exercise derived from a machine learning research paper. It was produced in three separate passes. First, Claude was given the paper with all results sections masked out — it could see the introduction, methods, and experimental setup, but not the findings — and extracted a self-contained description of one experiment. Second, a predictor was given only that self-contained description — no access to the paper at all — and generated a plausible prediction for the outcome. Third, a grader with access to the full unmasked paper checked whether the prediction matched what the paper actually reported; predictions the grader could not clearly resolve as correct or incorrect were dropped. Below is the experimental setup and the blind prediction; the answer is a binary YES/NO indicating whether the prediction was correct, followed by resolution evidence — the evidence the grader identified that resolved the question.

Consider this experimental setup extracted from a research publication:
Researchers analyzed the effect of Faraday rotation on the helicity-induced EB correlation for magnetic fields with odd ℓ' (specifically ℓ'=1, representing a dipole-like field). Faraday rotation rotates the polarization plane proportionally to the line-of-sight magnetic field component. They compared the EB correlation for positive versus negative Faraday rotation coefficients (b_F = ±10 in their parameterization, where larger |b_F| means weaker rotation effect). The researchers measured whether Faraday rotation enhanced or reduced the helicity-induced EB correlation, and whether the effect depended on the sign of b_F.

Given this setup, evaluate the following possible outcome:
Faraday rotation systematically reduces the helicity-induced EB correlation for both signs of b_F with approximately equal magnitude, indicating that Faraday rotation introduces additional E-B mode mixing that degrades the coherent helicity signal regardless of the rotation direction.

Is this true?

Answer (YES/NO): NO